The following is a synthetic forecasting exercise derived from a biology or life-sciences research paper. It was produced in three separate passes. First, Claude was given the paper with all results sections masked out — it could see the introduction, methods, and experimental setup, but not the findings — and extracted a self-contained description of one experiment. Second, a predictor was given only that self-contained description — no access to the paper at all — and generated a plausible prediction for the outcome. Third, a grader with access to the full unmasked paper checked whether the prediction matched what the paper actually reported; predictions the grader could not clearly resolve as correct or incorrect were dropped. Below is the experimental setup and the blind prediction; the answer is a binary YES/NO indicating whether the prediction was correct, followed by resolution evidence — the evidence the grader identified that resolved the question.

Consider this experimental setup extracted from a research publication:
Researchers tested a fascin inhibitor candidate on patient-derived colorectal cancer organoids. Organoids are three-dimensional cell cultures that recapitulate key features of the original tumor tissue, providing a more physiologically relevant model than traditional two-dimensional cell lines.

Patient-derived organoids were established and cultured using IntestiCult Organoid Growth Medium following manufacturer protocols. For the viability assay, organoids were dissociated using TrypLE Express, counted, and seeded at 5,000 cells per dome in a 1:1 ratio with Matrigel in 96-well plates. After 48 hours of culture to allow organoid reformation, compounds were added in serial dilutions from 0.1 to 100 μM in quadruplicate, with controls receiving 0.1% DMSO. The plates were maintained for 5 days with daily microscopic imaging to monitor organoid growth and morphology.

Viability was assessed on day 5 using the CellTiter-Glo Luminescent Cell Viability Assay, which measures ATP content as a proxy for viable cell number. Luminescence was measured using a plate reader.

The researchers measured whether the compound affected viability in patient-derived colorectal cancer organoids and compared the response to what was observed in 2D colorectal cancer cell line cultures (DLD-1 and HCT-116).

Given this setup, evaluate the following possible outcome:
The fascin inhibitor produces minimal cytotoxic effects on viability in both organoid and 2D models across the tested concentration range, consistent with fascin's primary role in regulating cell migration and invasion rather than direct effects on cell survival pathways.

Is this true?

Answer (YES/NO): NO